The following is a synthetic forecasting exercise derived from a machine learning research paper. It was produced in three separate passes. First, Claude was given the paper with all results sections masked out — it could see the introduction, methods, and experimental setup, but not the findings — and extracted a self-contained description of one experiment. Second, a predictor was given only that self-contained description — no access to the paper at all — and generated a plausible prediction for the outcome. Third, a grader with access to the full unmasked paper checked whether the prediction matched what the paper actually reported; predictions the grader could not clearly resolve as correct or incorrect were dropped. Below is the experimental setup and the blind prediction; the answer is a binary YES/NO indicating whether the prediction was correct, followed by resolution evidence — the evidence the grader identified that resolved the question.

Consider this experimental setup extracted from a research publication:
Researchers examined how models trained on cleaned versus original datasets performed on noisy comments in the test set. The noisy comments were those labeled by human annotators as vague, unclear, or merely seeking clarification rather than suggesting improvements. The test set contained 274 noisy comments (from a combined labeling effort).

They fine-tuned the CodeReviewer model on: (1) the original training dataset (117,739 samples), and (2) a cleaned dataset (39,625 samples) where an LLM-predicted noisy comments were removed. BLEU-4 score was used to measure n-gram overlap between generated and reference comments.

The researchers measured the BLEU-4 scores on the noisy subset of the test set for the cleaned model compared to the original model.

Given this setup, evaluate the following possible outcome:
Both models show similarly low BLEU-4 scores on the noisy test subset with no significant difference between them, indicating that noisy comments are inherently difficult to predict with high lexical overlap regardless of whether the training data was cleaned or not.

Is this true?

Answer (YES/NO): NO